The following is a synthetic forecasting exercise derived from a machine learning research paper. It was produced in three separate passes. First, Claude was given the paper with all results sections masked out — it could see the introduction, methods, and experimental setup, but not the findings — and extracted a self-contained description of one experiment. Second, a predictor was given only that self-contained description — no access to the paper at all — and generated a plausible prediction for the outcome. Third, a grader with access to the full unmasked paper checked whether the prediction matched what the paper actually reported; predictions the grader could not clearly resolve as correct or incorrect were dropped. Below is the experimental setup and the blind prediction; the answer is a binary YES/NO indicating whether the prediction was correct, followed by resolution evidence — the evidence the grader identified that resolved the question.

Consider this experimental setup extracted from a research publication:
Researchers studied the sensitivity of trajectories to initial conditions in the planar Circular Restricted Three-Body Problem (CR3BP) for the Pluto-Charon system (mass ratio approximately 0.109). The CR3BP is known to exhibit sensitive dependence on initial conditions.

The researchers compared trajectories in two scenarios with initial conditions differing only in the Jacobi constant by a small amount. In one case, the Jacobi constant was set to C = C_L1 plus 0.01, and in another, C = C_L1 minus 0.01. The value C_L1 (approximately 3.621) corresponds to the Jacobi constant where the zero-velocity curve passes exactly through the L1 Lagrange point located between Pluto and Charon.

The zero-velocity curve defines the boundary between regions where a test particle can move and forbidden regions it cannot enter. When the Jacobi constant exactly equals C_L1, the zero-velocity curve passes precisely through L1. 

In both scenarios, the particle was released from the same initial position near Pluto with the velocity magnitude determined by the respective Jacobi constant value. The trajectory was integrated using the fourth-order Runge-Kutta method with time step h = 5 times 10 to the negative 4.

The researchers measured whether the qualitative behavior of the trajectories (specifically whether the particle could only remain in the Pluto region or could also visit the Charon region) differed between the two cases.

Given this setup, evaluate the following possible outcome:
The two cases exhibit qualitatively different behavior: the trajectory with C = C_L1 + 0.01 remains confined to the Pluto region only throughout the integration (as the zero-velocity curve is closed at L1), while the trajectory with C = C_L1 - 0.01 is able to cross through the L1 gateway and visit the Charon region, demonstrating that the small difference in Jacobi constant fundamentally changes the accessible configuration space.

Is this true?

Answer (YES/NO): YES